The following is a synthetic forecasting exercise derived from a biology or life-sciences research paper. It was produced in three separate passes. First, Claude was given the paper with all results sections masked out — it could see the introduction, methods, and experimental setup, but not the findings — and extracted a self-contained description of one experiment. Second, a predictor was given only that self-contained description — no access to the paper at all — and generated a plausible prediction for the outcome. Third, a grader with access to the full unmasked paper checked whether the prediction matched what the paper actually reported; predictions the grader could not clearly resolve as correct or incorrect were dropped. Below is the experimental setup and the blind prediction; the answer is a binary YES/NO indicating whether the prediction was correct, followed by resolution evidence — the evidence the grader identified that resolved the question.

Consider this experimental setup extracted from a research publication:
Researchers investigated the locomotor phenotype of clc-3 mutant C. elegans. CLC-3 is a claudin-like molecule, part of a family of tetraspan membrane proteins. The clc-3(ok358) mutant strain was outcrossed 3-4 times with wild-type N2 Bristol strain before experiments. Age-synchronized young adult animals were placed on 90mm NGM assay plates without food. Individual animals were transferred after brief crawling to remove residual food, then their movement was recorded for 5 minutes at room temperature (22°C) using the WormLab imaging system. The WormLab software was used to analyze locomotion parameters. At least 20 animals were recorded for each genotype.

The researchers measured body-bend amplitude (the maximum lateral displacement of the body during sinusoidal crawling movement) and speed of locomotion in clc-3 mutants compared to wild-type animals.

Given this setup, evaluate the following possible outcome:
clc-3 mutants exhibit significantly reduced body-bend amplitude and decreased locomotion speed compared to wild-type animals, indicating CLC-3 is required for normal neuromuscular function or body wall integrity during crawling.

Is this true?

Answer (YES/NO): NO